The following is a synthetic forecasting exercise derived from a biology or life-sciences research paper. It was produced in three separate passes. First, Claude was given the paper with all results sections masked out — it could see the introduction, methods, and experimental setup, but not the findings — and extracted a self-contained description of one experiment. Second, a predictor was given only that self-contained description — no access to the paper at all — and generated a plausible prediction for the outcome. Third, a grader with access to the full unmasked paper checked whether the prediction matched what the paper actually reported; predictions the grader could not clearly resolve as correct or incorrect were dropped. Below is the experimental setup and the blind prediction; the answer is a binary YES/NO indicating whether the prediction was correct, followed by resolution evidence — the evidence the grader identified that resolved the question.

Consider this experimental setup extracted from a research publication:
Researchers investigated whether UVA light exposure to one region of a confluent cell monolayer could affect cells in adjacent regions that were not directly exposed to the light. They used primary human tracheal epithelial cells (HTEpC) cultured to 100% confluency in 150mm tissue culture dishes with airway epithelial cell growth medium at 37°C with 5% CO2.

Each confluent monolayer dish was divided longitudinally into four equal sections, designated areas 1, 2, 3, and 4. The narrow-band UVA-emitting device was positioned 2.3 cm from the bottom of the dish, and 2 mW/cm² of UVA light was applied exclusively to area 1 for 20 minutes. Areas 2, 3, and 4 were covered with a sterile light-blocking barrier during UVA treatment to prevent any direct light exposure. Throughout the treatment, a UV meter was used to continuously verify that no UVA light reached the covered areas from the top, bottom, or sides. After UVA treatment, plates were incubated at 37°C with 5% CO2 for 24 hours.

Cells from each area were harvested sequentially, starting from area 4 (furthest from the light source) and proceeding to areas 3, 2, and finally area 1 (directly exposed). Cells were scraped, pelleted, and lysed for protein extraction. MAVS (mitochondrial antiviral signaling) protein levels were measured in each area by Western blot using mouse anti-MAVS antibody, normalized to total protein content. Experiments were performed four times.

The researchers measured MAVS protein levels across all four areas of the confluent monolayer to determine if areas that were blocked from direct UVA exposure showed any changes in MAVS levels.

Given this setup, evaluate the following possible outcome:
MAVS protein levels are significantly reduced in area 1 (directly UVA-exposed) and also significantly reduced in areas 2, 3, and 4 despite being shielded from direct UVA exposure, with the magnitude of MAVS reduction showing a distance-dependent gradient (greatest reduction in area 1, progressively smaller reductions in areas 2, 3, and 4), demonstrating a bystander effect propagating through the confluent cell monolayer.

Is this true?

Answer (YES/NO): NO